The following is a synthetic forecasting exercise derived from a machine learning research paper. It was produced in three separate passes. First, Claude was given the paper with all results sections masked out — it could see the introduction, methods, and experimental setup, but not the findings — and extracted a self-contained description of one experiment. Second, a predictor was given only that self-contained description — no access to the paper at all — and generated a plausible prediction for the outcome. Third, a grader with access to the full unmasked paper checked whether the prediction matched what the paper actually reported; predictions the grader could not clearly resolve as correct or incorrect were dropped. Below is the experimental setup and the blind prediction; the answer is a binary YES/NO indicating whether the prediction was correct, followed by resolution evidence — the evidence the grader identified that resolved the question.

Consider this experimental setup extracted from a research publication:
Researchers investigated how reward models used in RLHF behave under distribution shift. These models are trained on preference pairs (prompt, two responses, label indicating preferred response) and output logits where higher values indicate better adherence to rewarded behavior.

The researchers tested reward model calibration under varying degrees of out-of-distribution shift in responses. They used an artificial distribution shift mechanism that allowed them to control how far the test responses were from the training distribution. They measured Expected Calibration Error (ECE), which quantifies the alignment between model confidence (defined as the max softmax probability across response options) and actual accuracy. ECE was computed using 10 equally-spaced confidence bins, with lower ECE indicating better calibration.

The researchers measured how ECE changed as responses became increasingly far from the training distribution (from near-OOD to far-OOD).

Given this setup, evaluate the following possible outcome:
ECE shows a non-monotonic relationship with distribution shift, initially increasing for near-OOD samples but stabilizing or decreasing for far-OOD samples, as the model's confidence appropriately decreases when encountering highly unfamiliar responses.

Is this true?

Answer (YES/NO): YES